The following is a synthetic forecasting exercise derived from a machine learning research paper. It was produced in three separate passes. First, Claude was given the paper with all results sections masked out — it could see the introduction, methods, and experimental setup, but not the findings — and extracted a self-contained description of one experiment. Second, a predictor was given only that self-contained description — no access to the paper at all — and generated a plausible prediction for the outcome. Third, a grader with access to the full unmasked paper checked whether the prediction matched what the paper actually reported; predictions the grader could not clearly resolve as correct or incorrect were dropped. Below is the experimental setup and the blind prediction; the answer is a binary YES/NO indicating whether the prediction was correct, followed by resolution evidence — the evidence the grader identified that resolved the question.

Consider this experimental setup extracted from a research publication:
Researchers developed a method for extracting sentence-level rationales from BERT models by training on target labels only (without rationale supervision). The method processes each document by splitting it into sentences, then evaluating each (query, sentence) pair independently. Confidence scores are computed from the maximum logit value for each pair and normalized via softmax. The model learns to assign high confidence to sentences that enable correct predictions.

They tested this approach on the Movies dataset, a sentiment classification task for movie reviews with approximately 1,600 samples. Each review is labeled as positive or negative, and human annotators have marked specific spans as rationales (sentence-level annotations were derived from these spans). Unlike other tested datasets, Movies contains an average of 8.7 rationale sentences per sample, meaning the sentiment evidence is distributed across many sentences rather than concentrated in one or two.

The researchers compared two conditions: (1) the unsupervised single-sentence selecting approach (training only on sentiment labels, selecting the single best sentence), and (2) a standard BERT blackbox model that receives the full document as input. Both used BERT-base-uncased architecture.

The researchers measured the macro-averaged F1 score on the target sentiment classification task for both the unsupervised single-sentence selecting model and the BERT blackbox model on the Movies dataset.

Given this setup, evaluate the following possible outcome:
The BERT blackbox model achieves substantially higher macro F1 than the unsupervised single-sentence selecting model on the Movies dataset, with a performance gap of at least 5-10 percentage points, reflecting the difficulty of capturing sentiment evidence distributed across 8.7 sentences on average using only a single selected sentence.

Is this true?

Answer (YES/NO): YES